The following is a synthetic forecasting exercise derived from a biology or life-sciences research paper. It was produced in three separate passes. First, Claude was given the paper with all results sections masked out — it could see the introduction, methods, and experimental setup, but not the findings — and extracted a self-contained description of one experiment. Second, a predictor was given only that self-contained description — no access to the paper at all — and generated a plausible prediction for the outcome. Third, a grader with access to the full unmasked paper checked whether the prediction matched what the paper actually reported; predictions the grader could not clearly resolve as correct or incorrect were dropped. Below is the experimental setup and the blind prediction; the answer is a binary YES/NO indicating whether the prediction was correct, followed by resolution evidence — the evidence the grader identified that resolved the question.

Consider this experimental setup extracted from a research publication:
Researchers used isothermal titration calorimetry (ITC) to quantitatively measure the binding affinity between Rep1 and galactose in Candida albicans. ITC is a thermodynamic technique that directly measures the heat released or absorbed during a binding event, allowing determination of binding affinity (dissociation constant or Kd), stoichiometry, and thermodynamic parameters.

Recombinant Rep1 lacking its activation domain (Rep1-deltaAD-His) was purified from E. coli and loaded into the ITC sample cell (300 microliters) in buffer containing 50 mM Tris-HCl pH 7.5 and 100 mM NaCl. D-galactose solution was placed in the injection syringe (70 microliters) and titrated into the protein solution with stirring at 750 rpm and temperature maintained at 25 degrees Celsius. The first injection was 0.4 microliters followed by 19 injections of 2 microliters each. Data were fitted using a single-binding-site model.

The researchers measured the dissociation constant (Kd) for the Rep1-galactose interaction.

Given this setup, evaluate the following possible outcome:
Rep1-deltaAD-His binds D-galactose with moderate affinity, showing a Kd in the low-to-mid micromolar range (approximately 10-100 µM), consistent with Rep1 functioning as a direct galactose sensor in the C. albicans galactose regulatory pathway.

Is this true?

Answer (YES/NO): NO